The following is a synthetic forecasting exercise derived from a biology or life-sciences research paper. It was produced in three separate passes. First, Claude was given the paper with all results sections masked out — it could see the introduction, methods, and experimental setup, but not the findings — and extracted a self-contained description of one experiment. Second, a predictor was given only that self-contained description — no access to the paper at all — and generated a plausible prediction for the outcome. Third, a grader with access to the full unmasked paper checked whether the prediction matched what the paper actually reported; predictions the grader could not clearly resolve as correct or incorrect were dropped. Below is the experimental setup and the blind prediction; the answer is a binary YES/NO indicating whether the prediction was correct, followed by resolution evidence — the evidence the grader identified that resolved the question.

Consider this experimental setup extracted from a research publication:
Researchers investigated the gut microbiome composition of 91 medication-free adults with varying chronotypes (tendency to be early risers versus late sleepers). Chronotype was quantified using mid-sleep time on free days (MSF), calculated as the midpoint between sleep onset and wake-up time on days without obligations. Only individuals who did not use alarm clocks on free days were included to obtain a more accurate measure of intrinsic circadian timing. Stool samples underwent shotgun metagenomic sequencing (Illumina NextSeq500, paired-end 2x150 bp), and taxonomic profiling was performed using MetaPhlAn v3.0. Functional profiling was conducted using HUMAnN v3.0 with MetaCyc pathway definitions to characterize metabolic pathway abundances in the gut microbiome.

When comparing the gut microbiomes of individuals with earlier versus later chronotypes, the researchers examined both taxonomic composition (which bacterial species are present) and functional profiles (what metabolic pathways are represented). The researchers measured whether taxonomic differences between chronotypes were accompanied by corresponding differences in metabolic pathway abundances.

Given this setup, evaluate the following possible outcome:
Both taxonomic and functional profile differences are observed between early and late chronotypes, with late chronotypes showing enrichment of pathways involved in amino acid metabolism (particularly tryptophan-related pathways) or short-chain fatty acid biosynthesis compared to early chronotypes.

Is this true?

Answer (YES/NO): NO